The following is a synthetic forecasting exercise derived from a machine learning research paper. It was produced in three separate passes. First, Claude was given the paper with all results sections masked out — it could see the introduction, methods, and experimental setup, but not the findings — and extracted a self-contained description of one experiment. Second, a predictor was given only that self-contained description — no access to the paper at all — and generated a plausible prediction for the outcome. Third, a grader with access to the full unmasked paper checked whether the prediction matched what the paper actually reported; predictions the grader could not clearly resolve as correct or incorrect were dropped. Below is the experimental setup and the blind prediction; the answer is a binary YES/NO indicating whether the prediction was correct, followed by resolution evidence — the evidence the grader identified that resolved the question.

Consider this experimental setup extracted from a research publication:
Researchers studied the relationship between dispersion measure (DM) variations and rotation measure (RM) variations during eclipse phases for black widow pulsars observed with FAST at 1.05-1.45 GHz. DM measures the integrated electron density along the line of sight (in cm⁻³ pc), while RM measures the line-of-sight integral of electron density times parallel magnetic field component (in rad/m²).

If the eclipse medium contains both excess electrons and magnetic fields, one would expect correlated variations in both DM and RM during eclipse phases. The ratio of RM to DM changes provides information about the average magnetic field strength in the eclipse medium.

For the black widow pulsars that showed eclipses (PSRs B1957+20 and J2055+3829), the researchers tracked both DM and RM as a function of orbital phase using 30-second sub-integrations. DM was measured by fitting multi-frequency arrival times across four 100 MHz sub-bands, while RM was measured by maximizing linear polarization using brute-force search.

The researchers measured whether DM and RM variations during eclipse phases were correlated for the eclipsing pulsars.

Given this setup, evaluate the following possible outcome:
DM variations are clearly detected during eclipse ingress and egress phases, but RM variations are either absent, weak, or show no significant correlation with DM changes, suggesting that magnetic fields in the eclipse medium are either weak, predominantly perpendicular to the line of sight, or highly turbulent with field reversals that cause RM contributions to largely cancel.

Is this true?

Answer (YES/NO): YES